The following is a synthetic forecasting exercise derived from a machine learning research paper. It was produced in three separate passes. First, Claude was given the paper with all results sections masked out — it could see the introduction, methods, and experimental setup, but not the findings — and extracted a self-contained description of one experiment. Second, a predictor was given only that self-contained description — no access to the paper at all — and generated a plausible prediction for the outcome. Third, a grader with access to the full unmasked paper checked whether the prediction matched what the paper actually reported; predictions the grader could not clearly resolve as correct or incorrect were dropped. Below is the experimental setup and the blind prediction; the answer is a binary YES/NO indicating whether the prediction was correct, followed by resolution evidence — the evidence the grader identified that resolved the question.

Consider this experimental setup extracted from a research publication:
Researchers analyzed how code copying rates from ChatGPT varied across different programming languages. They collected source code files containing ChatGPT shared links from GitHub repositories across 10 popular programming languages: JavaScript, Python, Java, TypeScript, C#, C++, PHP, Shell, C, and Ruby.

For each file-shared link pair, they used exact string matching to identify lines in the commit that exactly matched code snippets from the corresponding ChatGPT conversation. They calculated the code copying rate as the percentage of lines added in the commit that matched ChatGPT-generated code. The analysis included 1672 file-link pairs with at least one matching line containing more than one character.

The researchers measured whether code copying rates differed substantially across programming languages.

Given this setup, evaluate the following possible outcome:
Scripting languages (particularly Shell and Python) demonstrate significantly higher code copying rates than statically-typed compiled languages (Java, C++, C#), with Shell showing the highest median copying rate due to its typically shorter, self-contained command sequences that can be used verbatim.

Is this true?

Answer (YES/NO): NO